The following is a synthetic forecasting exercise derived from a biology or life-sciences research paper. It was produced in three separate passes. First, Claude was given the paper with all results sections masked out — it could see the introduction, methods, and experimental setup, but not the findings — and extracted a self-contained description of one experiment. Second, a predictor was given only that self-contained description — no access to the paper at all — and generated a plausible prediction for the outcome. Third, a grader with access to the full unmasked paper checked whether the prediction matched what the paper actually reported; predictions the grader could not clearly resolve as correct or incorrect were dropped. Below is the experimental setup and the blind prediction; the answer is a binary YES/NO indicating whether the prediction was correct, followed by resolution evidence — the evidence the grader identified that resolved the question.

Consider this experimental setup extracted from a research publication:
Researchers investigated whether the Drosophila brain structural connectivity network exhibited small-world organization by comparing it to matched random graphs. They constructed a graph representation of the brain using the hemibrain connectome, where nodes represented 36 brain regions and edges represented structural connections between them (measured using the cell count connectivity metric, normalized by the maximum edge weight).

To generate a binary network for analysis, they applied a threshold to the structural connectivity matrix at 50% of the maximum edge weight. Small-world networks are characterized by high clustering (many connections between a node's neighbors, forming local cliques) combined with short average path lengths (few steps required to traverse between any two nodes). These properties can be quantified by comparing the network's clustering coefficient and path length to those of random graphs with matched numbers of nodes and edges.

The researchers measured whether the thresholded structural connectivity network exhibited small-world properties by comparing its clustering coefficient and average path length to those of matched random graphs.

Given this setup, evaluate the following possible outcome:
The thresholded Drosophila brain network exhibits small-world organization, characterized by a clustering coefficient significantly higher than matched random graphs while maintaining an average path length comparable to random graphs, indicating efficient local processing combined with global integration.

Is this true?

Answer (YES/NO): YES